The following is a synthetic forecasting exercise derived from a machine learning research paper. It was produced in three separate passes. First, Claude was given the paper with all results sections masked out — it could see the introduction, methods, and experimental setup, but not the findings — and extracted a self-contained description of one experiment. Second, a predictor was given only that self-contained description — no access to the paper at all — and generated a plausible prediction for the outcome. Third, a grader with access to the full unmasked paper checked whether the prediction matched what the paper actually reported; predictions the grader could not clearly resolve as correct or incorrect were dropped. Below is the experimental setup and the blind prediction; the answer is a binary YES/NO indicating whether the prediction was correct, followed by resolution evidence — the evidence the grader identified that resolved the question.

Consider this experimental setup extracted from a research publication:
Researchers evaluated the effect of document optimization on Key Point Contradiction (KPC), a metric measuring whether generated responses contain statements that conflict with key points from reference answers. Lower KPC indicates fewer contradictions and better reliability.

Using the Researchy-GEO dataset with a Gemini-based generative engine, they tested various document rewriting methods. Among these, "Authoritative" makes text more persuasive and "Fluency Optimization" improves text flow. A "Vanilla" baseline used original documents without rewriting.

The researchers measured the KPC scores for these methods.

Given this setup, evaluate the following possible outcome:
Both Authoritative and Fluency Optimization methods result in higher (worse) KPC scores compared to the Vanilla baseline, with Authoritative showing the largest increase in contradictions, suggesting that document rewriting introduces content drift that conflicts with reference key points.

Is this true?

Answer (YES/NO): NO